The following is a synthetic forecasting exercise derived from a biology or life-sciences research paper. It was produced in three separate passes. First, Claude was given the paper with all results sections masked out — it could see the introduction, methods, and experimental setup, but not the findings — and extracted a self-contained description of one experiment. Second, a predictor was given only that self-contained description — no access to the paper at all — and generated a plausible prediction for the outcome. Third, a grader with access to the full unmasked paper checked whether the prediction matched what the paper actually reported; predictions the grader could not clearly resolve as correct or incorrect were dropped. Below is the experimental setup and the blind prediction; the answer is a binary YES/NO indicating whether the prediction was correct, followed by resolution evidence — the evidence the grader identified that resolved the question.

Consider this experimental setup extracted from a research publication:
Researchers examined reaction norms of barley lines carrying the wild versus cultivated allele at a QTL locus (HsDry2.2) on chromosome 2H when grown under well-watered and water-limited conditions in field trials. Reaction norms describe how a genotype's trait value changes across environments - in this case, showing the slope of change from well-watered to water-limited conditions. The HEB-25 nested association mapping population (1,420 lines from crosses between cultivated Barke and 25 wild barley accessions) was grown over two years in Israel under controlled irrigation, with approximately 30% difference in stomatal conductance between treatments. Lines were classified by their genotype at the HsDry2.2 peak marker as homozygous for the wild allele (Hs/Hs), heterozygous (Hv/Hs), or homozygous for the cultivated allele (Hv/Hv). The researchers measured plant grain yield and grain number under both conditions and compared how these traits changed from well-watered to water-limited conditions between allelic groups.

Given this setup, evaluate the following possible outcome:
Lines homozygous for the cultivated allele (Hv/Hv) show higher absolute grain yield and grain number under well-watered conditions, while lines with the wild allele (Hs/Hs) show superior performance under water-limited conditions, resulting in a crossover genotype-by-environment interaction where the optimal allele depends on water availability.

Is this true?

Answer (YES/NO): NO